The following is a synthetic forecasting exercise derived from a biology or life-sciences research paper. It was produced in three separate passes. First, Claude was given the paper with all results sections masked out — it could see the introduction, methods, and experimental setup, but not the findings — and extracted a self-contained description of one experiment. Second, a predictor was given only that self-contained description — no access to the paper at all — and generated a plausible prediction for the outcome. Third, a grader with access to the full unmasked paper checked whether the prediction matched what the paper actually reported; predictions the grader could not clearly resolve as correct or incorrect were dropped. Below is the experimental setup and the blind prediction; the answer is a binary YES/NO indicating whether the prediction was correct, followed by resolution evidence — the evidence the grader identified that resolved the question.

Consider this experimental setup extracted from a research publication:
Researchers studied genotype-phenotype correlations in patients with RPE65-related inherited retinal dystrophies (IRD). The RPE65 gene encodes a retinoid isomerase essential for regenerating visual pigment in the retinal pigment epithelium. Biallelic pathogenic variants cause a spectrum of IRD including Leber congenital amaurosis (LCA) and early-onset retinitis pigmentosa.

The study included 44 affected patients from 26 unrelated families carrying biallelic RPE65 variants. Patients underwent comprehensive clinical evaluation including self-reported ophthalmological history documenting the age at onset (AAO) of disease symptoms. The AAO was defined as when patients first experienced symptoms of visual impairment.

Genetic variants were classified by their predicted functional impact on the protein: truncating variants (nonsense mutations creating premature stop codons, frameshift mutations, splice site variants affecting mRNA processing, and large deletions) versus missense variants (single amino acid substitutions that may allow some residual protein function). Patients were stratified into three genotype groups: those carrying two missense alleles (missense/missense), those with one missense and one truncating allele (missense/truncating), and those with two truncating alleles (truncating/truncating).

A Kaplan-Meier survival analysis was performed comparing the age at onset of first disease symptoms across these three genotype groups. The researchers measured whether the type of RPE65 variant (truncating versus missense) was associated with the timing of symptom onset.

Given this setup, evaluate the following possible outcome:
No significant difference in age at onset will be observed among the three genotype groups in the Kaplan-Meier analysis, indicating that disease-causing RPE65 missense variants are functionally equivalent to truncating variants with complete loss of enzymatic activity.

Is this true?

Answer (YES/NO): NO